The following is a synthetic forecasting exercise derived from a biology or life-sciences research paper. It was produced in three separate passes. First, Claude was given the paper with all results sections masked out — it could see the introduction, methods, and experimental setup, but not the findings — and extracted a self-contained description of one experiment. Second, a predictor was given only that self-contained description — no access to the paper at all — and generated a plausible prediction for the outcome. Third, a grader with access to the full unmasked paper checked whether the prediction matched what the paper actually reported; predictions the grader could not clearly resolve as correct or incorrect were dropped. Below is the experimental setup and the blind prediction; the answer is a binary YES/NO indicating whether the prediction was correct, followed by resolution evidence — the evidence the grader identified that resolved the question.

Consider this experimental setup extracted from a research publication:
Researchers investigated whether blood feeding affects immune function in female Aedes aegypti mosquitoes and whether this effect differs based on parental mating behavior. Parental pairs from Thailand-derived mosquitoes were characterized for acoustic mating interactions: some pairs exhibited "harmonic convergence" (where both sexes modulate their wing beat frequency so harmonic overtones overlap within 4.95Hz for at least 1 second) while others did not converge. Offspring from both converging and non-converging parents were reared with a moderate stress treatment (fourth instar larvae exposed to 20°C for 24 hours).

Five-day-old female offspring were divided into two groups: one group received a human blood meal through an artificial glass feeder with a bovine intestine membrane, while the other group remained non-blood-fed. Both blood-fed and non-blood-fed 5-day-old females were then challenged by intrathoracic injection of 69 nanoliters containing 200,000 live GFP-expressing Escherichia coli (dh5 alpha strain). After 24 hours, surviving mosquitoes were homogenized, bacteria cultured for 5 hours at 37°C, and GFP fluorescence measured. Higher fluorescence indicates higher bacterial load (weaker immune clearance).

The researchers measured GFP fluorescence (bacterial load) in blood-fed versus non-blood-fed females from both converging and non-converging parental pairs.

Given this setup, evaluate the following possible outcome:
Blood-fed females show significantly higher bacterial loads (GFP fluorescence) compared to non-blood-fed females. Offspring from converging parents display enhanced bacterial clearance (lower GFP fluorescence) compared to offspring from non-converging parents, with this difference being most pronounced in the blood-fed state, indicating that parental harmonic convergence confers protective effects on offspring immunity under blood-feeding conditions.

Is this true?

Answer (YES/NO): NO